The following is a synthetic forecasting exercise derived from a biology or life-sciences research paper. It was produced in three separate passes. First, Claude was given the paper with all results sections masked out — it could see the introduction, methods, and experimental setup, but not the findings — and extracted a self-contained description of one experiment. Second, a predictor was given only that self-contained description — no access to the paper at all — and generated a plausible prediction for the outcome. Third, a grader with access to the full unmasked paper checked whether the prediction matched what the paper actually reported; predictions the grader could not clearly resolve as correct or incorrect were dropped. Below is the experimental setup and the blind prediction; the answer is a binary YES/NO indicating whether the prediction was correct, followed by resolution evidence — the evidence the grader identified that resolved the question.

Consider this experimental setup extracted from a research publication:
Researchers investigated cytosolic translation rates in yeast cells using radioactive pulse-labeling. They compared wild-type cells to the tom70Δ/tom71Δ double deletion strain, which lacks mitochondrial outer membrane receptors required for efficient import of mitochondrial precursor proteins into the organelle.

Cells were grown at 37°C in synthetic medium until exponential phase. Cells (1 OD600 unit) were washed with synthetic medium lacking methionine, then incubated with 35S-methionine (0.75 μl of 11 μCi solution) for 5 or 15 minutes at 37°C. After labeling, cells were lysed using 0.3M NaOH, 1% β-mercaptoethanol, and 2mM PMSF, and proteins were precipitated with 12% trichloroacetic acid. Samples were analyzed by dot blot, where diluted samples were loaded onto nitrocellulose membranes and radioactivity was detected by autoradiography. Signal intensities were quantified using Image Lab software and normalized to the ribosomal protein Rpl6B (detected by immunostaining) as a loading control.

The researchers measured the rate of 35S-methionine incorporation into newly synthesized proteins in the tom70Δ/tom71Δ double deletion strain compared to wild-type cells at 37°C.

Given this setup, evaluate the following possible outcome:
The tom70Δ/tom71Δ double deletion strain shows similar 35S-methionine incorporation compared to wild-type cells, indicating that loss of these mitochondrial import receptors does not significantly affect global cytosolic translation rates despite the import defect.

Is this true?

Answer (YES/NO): NO